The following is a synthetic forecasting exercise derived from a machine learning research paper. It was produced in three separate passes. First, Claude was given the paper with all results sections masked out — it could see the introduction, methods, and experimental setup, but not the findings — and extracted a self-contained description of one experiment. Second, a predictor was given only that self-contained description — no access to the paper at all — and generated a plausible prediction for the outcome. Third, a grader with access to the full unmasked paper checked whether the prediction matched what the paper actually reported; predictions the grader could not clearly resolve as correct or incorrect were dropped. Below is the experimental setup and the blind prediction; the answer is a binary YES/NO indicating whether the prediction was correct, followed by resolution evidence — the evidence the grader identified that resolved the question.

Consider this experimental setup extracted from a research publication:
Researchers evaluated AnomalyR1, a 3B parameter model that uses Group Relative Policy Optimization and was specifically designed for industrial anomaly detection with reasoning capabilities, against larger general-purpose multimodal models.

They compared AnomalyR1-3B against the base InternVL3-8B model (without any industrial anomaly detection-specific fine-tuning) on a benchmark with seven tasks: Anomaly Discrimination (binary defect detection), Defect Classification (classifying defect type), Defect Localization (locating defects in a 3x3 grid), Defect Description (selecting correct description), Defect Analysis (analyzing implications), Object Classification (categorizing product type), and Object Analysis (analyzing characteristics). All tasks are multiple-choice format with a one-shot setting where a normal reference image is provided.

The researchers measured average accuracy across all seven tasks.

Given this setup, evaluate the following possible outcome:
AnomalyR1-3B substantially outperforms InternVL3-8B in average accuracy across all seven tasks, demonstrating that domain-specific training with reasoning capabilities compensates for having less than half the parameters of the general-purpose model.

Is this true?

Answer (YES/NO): NO